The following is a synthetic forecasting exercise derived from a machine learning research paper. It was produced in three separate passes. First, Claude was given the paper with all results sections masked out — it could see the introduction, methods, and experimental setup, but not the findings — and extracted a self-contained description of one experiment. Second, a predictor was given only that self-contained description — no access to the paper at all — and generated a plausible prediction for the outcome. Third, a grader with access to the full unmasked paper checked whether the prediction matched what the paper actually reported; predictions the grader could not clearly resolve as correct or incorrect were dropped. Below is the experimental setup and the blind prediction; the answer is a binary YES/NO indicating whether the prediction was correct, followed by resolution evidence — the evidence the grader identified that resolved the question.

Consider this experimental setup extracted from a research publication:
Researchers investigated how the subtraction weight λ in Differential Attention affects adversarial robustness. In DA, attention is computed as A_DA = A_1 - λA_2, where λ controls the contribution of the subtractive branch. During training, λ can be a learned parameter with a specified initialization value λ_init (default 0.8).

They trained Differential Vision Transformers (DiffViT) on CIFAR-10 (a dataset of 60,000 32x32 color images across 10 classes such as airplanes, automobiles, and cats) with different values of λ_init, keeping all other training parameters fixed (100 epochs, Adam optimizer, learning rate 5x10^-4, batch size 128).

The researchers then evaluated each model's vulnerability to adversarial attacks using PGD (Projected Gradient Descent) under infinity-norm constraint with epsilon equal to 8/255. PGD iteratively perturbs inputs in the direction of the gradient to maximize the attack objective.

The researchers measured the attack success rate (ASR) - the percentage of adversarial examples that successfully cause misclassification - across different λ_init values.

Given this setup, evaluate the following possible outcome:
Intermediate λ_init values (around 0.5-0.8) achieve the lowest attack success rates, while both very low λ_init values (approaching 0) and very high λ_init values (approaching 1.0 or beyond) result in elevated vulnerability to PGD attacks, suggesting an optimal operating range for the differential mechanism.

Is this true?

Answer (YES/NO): NO